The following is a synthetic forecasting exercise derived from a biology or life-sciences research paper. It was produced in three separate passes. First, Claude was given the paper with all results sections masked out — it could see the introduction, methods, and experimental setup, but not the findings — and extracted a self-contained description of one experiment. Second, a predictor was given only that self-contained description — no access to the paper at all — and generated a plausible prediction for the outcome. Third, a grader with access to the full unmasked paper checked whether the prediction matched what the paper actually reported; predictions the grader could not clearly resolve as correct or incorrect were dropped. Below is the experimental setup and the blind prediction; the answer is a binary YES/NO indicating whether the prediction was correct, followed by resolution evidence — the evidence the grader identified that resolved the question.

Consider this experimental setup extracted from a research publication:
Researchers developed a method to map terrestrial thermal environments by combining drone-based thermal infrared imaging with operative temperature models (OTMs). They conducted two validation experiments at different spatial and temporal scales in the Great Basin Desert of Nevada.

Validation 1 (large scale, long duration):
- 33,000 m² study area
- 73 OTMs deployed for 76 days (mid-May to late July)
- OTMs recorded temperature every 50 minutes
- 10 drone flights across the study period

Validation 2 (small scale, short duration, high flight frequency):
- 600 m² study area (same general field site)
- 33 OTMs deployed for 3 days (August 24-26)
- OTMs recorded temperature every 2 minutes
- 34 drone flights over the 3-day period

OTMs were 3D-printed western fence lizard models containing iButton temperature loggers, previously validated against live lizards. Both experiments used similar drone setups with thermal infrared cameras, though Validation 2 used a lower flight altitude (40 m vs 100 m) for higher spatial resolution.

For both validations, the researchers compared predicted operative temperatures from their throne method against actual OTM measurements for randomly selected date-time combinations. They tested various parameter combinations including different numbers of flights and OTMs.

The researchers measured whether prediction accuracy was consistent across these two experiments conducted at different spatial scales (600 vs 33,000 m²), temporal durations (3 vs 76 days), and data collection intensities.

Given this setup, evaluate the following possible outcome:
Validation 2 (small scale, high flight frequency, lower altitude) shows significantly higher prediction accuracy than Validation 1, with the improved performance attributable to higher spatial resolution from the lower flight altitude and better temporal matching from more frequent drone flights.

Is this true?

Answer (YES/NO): NO